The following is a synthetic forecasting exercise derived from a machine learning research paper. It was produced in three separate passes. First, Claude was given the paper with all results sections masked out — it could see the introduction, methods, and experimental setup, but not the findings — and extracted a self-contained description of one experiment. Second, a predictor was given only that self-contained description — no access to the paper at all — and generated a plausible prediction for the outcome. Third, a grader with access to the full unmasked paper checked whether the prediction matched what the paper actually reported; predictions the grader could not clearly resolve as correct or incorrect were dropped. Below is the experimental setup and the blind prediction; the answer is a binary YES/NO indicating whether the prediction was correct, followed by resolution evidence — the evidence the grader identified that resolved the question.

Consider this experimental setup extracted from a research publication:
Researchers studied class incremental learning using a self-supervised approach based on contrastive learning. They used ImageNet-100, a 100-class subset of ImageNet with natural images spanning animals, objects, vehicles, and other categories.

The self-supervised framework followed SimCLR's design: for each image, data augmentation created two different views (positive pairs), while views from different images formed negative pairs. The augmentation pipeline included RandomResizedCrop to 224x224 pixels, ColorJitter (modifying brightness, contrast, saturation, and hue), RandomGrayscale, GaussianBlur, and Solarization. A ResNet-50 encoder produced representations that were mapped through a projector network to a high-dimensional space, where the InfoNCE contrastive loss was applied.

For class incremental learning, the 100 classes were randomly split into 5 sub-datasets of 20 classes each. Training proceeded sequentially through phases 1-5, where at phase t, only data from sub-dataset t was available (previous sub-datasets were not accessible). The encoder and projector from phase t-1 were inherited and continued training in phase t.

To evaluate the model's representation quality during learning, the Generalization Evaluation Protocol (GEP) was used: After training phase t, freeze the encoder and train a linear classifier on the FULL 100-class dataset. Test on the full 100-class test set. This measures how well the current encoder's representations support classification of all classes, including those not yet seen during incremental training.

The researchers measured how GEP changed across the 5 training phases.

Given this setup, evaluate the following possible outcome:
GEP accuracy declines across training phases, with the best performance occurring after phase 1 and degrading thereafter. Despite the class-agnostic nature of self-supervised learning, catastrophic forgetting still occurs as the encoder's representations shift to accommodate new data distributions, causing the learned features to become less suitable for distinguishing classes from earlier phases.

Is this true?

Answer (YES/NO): NO